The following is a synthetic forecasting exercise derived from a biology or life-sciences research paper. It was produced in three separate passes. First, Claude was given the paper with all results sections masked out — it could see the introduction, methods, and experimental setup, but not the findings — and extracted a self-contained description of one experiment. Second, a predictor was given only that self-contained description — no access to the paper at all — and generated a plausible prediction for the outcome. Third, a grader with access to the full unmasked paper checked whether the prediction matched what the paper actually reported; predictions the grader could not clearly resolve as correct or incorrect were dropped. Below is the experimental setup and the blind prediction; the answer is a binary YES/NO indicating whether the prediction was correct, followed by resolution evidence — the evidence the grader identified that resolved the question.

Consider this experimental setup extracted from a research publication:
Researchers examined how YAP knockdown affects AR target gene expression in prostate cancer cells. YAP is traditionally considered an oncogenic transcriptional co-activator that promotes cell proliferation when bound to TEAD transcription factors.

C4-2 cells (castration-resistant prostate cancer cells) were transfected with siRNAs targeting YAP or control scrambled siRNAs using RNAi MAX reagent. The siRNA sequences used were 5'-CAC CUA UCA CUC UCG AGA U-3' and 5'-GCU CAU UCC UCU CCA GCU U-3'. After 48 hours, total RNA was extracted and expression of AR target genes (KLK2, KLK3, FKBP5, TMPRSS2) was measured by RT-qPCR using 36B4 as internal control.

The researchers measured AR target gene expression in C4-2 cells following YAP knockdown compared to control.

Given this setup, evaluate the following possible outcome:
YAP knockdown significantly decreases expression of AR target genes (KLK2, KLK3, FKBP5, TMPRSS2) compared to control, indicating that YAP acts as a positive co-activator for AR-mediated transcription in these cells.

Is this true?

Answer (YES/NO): NO